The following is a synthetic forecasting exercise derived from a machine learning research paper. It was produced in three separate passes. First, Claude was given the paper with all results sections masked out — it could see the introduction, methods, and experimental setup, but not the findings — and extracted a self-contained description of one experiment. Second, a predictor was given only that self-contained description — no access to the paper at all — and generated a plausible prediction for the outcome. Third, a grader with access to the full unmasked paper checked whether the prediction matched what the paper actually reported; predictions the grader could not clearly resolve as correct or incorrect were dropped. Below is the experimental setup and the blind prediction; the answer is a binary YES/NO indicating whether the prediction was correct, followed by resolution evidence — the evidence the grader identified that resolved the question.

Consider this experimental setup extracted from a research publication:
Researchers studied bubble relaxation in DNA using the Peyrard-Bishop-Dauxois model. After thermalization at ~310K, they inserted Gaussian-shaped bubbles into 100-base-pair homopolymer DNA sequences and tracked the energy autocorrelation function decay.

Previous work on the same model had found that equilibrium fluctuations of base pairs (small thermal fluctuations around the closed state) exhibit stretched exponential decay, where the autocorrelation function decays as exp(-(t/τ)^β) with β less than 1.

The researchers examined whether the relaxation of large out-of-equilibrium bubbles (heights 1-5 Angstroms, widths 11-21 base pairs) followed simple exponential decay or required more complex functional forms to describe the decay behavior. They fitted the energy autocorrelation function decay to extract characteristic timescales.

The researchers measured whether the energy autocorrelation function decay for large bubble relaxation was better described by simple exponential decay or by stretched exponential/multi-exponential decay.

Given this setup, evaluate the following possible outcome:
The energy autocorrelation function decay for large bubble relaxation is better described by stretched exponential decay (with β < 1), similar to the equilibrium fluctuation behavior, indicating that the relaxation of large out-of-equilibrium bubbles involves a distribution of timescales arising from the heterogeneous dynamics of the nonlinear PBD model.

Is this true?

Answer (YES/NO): YES